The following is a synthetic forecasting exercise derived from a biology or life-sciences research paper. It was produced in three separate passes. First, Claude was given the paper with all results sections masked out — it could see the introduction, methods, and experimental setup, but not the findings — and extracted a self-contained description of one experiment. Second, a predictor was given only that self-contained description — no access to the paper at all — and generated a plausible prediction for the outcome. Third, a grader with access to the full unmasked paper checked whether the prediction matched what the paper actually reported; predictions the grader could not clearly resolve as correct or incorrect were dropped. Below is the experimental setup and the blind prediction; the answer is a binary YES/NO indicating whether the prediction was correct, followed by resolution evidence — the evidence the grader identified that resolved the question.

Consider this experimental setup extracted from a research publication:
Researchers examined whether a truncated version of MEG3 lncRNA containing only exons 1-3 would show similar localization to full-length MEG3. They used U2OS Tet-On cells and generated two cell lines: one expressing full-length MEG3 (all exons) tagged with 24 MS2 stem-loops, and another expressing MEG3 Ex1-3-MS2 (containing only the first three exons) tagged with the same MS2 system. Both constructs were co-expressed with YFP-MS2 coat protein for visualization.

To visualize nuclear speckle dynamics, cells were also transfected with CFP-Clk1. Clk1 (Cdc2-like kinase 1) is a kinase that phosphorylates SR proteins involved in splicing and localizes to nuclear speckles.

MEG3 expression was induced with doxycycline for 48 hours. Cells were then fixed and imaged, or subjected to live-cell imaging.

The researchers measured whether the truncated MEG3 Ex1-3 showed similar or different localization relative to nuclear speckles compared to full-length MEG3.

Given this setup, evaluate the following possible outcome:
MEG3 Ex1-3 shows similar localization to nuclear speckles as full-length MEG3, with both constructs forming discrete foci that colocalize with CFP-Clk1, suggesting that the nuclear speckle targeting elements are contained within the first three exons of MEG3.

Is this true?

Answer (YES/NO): NO